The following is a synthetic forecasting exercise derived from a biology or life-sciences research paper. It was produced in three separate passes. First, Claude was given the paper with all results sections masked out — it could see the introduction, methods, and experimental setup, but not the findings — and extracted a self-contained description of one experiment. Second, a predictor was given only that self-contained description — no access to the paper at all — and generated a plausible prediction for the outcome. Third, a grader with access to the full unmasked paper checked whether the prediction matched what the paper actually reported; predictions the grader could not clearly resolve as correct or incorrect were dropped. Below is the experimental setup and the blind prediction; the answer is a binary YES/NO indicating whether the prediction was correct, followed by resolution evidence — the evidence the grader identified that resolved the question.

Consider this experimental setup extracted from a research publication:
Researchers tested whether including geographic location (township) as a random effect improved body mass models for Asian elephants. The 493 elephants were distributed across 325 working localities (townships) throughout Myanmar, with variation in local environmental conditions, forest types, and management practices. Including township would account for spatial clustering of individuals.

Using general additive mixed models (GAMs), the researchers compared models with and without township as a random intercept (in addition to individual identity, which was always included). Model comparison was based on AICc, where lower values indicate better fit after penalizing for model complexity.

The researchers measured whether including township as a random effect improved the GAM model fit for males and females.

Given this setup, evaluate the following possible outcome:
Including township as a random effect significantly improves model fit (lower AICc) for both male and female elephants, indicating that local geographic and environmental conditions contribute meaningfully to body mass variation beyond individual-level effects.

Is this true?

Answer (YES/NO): NO